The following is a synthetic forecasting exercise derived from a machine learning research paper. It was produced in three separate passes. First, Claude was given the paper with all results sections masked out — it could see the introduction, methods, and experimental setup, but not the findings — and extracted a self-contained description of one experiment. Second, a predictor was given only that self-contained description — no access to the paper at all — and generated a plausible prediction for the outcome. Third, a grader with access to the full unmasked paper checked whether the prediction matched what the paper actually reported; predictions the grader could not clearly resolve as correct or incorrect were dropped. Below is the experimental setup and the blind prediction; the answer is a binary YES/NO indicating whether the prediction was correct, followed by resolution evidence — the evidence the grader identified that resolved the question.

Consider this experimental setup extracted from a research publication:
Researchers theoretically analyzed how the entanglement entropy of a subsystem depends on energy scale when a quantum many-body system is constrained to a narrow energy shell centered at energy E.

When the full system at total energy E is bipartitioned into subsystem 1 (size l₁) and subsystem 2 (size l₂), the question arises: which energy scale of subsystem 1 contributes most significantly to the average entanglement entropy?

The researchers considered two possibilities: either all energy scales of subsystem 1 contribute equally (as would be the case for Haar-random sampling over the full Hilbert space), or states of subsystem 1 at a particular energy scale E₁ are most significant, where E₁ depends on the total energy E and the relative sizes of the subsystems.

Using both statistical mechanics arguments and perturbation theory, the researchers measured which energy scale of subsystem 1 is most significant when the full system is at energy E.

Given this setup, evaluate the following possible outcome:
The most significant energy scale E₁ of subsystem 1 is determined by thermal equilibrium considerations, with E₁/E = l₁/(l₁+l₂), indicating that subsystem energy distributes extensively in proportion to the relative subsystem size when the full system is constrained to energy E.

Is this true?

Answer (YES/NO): YES